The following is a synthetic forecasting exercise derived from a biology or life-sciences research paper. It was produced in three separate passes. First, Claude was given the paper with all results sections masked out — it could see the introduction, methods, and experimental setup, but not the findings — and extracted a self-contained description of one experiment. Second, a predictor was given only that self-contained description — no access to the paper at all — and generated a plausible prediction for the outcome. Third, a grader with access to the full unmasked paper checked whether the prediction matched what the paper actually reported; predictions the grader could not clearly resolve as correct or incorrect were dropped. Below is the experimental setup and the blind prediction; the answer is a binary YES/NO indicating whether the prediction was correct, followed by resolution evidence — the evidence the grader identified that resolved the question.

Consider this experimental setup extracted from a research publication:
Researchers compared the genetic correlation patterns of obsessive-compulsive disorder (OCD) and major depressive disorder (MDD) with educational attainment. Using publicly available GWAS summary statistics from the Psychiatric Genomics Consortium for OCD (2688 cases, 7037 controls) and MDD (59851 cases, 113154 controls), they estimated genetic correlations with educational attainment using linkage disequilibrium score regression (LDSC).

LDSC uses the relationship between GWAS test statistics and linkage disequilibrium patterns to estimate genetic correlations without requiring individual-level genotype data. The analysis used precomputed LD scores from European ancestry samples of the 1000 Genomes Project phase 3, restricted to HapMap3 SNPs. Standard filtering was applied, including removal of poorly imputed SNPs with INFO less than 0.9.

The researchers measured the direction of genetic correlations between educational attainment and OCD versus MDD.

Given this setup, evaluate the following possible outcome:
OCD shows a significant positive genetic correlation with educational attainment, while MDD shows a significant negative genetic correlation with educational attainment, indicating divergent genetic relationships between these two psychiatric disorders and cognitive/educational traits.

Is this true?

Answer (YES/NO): YES